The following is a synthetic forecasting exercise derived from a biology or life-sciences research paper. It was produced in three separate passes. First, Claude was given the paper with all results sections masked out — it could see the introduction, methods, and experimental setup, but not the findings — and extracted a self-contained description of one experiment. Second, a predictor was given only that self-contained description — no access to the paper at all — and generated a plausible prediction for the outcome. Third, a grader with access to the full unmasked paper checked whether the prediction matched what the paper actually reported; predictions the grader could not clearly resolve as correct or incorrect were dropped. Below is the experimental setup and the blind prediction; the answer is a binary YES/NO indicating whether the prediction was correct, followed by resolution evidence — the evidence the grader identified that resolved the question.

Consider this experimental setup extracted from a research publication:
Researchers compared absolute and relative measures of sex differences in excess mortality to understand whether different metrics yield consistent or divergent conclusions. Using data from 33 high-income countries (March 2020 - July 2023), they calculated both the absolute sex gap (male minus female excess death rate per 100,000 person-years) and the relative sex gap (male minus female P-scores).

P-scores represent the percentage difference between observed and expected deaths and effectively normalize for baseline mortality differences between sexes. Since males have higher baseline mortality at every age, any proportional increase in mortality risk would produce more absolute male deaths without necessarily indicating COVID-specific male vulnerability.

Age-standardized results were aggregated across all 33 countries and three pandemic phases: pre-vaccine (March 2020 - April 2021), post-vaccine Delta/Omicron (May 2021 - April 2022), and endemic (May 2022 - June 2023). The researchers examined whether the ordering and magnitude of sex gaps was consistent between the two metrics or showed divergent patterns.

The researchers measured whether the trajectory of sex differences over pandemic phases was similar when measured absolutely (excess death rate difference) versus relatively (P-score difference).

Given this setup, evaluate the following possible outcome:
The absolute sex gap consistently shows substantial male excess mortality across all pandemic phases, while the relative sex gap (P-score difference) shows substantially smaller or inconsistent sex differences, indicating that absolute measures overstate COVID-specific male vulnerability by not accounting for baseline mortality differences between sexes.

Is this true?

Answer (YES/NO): NO